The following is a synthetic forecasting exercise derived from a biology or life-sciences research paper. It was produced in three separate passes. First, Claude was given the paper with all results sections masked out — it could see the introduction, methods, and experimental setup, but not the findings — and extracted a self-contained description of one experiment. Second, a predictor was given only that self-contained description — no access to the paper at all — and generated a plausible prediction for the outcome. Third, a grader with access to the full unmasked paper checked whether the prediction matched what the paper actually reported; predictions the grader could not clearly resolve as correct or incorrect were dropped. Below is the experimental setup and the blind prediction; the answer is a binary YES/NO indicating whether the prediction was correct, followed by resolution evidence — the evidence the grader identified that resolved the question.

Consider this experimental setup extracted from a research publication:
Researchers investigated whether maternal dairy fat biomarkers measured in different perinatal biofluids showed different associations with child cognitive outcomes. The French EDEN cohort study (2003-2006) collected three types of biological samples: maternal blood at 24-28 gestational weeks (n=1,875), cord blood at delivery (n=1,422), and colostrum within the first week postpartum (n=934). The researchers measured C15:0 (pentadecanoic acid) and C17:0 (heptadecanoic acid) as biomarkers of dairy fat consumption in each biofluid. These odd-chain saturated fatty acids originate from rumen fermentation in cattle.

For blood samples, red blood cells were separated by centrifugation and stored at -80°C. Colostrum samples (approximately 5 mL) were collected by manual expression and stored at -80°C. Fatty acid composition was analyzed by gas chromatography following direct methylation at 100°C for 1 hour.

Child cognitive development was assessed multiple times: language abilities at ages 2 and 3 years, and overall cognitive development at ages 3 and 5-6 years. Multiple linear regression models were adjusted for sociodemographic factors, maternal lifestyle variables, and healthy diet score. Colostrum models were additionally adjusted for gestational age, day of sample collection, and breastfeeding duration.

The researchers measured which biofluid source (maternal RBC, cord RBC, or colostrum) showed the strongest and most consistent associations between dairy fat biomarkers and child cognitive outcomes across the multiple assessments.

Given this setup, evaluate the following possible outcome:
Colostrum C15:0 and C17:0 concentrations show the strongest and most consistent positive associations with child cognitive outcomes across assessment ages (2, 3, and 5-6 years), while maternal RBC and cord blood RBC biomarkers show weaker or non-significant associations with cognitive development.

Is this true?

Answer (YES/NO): NO